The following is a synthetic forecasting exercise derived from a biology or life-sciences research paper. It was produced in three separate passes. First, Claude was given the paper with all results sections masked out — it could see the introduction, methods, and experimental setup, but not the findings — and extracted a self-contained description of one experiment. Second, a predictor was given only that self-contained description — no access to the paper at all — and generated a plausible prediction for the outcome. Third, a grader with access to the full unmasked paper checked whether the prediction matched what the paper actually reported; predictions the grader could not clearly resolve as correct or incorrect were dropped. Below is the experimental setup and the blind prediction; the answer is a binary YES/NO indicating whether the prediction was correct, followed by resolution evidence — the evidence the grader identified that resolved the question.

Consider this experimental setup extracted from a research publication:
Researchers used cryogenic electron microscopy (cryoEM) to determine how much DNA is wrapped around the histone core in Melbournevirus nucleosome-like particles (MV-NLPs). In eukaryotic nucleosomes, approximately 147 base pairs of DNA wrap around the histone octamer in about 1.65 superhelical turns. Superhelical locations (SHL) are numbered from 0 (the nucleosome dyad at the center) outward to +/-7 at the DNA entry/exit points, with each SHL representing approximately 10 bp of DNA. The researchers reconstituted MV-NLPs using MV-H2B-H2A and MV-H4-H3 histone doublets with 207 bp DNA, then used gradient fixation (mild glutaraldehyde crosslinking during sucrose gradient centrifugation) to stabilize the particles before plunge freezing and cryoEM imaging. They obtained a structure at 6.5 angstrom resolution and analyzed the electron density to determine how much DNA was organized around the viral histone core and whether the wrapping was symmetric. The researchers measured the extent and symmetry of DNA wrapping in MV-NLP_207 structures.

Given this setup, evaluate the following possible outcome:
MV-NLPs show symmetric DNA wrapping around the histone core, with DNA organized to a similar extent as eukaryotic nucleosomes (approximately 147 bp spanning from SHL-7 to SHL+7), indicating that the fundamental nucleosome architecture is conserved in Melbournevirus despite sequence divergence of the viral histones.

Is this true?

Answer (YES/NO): NO